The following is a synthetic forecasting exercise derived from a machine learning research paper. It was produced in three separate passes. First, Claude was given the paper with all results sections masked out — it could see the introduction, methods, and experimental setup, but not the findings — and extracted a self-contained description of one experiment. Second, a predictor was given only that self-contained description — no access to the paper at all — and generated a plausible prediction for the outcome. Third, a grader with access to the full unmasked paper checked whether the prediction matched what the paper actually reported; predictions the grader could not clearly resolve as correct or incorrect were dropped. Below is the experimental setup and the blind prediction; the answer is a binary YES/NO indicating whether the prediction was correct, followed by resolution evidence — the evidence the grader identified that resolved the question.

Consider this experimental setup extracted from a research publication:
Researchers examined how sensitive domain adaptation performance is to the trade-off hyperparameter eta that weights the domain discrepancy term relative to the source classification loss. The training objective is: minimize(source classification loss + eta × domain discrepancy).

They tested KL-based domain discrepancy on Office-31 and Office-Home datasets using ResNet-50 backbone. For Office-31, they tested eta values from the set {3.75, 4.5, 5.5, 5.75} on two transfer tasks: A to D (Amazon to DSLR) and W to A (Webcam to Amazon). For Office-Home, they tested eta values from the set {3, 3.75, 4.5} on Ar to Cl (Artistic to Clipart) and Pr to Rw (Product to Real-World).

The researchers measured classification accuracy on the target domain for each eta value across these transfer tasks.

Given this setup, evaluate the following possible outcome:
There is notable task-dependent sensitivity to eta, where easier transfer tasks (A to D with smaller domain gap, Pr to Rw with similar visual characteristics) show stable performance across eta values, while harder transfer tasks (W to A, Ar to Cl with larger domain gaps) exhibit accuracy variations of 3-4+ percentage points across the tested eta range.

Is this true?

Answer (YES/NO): NO